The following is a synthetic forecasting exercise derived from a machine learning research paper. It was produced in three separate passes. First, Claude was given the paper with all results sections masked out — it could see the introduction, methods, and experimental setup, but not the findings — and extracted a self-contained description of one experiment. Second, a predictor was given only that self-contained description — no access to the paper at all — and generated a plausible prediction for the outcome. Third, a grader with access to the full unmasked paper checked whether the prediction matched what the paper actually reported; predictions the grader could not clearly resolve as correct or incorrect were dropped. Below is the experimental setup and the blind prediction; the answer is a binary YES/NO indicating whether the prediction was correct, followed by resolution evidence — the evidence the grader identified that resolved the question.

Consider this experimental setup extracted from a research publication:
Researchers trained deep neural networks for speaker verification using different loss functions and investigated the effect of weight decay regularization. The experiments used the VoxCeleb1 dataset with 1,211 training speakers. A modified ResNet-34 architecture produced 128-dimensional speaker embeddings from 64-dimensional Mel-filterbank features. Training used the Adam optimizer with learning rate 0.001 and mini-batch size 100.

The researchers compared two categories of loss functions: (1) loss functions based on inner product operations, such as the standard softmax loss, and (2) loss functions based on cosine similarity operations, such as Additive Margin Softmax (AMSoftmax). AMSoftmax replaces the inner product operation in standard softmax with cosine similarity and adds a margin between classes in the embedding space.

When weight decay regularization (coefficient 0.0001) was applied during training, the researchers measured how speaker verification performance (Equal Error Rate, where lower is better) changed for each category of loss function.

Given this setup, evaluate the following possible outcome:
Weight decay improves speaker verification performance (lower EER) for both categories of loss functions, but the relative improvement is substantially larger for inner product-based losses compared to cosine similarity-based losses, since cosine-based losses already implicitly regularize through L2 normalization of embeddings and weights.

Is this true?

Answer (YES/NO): NO